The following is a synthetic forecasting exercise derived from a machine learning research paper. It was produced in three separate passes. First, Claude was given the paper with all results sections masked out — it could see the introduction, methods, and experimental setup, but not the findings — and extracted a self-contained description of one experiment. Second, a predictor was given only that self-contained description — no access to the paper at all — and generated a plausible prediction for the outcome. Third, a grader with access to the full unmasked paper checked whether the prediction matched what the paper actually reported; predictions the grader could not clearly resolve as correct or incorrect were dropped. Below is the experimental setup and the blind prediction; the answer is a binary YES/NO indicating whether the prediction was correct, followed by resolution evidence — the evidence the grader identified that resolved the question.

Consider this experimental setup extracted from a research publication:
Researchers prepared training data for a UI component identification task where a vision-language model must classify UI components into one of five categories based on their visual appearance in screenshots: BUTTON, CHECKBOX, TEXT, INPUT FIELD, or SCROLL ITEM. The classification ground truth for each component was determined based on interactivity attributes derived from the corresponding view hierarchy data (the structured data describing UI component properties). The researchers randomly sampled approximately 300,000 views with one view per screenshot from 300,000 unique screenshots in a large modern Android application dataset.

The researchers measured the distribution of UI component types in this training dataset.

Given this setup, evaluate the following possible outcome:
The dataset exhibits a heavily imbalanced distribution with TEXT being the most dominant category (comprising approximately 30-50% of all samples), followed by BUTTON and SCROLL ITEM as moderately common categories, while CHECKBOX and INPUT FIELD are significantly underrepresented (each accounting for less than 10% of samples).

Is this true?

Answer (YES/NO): NO